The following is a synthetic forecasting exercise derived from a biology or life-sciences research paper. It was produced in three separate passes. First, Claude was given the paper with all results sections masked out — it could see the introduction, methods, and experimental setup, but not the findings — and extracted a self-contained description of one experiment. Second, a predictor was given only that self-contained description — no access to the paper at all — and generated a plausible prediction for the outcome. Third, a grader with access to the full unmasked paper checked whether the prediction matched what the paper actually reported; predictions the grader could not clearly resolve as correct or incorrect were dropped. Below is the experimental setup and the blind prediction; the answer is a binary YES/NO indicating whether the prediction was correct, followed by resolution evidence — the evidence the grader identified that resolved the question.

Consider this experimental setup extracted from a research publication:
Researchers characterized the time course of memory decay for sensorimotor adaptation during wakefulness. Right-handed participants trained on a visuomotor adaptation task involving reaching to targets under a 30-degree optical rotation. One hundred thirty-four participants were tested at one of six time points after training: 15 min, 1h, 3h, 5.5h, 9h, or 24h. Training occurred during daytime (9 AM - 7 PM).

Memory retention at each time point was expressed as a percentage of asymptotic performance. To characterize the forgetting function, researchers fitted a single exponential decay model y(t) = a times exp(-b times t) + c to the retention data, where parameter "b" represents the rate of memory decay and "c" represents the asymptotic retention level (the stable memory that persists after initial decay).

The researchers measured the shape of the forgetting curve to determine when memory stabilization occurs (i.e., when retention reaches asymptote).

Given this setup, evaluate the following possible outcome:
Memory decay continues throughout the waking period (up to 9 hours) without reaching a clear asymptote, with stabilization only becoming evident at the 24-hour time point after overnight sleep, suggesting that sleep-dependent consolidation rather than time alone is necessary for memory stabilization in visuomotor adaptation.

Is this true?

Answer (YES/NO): NO